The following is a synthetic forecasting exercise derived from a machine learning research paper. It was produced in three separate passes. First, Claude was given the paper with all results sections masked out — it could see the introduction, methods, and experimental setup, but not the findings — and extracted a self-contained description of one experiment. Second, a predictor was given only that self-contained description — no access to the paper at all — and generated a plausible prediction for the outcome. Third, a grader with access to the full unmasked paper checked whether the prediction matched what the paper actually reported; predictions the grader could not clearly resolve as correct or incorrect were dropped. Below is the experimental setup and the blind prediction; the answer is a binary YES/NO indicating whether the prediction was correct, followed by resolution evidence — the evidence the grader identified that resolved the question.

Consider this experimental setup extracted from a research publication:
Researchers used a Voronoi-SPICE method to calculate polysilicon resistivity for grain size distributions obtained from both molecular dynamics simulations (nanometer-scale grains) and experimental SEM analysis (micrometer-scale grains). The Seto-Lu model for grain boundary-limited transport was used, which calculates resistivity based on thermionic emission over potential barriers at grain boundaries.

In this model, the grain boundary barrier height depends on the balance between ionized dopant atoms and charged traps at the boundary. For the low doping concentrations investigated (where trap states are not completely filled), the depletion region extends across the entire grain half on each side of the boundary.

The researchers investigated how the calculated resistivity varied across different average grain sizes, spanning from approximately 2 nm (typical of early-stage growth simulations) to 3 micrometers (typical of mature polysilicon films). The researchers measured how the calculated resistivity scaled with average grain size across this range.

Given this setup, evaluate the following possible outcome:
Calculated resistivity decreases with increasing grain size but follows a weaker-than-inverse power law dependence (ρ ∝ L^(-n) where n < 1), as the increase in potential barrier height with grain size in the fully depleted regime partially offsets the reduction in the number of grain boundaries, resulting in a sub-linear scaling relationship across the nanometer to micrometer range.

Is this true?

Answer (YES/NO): NO